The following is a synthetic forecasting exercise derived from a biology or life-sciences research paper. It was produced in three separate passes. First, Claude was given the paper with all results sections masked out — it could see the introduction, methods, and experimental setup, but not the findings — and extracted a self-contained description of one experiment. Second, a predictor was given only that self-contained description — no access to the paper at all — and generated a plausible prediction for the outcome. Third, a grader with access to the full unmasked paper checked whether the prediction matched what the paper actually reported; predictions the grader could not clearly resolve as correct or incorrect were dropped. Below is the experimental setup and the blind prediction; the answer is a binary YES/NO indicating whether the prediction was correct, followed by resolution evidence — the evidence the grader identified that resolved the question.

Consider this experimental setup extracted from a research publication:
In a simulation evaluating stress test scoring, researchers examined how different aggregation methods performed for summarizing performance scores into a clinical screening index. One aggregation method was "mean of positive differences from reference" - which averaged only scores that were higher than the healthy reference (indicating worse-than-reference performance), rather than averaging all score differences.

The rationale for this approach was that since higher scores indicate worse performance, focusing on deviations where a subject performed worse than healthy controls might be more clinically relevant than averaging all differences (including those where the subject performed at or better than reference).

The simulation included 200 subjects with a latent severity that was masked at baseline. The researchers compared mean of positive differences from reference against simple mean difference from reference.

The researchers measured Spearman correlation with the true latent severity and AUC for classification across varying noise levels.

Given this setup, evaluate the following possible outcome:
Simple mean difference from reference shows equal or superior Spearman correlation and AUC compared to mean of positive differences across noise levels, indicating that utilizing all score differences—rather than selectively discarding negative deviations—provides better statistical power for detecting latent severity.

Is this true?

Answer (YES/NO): YES